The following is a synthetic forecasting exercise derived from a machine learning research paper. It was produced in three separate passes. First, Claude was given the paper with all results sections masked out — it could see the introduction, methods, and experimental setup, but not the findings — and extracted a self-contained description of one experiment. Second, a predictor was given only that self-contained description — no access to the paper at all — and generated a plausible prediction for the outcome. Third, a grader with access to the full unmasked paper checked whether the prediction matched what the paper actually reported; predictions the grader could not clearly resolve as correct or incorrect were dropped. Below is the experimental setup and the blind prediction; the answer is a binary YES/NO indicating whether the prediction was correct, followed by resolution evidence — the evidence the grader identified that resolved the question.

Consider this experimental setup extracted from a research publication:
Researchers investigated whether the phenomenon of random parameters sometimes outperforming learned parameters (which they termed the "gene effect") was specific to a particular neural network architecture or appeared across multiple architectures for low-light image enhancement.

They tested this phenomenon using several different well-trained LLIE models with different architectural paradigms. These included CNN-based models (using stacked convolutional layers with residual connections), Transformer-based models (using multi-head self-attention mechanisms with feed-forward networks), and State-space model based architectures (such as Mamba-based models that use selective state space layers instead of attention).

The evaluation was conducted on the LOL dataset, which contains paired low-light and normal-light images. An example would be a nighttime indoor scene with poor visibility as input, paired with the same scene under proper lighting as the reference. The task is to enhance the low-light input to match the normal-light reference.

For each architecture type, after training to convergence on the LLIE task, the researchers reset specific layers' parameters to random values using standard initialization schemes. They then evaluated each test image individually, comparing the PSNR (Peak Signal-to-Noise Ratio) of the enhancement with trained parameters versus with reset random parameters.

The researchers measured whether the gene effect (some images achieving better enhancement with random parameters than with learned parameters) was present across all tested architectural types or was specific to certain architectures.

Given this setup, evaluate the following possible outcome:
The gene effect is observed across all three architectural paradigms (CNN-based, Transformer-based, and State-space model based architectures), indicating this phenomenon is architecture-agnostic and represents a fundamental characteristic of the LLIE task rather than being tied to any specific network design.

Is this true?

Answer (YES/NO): YES